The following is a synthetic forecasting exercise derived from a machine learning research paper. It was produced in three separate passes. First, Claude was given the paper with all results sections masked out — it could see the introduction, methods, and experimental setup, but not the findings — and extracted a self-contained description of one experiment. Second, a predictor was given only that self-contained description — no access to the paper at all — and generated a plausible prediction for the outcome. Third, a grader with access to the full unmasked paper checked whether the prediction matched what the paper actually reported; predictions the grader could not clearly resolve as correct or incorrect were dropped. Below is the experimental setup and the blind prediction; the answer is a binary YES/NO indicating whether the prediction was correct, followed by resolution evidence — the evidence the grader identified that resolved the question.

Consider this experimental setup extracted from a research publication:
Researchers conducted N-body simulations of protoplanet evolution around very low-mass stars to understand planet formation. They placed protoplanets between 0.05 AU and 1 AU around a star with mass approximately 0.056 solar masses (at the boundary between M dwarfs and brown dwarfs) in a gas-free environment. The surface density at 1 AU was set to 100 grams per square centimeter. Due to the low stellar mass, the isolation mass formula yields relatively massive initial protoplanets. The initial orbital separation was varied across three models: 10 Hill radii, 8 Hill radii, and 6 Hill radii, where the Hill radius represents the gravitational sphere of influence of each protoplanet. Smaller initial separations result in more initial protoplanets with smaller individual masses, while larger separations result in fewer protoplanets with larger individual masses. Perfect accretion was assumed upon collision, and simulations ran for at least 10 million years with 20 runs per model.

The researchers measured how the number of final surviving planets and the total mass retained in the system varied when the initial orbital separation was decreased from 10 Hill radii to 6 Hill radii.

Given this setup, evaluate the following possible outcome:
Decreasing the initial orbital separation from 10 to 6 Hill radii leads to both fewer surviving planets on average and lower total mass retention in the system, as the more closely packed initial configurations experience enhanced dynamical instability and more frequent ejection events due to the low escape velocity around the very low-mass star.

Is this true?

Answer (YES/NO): NO